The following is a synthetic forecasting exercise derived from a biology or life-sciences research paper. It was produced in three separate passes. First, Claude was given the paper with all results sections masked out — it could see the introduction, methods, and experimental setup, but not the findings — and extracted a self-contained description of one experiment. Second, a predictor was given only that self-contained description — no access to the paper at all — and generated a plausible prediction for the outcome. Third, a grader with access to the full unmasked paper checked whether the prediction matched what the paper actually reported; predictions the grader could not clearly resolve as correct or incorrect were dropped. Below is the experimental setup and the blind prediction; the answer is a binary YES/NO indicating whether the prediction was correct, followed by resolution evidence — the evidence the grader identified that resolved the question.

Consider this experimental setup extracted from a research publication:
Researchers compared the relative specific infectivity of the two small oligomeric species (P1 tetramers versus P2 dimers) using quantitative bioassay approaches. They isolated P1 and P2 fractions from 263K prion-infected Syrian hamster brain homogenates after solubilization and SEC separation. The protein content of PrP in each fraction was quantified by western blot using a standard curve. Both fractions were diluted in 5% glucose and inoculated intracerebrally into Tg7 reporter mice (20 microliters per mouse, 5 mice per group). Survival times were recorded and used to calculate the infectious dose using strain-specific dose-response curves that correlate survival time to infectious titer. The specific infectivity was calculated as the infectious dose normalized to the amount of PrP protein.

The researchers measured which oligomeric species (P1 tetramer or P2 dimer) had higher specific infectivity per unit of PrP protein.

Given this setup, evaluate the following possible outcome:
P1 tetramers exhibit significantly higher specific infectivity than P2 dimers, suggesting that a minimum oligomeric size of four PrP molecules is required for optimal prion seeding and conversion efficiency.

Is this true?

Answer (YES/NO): NO